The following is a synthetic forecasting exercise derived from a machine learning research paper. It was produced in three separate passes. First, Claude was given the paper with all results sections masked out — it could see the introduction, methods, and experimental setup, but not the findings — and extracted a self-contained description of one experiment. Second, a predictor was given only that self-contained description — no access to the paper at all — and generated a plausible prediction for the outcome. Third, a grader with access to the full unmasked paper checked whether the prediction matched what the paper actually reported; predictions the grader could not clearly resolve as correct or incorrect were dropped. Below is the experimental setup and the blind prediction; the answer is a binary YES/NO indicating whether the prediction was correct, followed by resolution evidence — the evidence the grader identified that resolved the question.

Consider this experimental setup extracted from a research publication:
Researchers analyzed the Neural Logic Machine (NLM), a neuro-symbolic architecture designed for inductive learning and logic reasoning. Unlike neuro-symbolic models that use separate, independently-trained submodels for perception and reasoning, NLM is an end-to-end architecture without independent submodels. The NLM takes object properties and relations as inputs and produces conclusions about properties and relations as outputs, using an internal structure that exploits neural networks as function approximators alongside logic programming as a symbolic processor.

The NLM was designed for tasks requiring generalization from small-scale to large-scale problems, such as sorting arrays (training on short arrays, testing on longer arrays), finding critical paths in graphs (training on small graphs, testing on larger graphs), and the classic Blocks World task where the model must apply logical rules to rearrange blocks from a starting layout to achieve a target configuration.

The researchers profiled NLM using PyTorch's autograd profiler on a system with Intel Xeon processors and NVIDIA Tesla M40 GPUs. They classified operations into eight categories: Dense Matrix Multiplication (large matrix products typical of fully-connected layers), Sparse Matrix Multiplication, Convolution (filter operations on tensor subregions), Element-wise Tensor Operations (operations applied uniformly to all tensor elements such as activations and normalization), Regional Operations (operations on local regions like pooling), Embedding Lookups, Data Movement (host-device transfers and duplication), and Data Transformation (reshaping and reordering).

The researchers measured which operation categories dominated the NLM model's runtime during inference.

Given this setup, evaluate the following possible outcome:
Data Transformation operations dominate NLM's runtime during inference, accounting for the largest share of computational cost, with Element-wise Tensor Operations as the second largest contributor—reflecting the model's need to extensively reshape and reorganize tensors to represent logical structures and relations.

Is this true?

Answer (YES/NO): NO